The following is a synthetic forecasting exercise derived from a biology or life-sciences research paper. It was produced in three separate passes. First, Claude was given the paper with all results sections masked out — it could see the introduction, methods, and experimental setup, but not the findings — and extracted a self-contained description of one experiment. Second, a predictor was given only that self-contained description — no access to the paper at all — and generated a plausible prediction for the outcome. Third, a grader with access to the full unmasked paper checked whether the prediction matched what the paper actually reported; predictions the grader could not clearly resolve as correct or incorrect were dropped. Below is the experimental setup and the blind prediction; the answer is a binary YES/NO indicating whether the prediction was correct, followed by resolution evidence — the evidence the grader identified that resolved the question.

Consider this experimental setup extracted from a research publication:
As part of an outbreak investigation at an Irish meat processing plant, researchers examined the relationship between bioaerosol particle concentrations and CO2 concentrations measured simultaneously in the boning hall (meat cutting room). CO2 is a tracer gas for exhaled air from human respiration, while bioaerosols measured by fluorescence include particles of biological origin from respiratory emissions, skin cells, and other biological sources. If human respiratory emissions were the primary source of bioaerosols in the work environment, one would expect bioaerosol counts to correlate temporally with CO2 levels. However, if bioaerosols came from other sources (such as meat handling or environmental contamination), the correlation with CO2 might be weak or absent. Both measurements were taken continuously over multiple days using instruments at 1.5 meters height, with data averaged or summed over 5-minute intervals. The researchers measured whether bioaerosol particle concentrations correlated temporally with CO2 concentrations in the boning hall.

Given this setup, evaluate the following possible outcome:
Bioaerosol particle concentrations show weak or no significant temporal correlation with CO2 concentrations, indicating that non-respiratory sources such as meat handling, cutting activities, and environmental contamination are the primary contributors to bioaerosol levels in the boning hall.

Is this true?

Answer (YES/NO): NO